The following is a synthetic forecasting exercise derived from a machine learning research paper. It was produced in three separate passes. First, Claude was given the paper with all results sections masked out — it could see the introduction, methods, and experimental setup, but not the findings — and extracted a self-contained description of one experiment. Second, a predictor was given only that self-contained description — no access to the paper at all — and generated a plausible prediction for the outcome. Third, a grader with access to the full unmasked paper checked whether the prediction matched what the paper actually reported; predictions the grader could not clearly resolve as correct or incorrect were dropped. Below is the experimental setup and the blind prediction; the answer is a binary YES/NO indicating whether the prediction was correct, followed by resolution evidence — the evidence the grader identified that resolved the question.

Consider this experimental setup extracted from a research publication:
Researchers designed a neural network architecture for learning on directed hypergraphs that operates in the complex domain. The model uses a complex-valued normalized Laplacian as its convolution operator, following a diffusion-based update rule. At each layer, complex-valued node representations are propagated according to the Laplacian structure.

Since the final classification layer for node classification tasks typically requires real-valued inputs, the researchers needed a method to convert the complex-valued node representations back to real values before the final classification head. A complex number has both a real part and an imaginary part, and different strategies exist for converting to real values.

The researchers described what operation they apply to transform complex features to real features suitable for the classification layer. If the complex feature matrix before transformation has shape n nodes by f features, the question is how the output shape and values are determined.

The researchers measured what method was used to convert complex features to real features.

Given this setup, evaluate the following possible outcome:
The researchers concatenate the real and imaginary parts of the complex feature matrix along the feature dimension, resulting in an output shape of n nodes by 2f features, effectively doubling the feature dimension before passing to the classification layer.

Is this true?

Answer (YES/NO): YES